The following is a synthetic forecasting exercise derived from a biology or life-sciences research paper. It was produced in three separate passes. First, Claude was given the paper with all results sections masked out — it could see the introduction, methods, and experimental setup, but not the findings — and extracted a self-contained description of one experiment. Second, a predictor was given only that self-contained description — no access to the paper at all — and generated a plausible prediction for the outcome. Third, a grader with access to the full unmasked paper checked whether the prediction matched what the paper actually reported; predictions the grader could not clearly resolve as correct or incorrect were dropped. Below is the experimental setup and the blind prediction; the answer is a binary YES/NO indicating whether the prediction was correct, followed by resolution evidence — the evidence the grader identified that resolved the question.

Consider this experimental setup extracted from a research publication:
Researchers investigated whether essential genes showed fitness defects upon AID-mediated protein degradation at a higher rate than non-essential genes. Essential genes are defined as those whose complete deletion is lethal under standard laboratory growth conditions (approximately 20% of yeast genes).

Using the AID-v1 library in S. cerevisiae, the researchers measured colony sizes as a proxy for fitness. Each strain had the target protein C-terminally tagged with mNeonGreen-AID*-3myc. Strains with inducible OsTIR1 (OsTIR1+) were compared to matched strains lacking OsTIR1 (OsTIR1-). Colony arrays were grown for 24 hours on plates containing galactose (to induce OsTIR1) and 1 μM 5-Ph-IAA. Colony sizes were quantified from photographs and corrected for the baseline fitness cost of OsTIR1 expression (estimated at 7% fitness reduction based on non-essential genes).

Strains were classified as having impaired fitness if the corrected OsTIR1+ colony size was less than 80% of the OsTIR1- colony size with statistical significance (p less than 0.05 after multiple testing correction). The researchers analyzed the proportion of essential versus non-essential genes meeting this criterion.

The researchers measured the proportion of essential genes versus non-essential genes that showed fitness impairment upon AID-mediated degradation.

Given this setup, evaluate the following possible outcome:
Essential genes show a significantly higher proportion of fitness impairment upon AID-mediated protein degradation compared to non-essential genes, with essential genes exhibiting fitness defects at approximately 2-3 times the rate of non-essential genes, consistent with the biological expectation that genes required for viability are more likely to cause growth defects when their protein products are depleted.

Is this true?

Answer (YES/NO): NO